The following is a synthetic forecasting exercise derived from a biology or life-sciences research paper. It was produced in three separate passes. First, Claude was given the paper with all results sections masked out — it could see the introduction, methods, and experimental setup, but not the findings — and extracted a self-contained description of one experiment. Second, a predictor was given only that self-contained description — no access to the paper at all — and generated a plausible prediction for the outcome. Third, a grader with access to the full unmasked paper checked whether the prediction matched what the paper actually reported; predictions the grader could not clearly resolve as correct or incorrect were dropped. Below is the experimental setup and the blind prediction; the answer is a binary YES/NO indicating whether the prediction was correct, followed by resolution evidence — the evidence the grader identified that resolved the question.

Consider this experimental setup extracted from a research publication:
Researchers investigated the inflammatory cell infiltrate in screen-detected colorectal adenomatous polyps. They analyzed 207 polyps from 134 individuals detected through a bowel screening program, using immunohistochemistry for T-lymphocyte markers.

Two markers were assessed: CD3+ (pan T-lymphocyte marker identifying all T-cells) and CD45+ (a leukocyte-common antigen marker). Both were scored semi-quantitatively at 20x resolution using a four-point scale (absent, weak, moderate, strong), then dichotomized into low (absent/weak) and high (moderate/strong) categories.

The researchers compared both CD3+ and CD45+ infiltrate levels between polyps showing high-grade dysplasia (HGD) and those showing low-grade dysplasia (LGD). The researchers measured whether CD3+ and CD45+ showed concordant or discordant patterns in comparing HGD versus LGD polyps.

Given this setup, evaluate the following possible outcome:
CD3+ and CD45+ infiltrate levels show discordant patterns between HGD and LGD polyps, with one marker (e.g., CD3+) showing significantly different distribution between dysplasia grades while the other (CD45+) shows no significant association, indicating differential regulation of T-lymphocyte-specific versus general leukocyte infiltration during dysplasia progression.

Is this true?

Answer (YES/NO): YES